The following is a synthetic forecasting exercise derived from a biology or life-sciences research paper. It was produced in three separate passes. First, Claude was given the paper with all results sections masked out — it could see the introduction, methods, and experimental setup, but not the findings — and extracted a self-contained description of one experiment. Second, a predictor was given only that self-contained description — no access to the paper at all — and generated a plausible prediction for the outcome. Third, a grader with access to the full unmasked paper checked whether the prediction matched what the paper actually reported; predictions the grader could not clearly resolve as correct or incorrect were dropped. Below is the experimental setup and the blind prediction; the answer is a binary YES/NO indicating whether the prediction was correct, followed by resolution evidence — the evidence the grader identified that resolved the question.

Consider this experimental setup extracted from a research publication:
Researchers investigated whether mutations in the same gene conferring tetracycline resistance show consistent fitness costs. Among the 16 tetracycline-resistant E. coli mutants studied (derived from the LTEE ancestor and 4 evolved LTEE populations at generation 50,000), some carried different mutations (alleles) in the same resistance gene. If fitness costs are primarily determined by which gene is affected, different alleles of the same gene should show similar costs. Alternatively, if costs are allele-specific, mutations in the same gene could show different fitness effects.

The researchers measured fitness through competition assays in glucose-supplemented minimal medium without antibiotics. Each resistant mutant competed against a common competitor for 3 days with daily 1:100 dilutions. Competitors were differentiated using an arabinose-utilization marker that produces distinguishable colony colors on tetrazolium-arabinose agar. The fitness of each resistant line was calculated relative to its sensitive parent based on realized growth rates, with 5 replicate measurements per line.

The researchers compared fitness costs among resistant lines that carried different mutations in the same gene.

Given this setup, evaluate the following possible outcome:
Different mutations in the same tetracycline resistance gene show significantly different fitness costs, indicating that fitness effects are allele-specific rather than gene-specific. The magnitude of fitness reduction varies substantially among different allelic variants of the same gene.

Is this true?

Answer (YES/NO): YES